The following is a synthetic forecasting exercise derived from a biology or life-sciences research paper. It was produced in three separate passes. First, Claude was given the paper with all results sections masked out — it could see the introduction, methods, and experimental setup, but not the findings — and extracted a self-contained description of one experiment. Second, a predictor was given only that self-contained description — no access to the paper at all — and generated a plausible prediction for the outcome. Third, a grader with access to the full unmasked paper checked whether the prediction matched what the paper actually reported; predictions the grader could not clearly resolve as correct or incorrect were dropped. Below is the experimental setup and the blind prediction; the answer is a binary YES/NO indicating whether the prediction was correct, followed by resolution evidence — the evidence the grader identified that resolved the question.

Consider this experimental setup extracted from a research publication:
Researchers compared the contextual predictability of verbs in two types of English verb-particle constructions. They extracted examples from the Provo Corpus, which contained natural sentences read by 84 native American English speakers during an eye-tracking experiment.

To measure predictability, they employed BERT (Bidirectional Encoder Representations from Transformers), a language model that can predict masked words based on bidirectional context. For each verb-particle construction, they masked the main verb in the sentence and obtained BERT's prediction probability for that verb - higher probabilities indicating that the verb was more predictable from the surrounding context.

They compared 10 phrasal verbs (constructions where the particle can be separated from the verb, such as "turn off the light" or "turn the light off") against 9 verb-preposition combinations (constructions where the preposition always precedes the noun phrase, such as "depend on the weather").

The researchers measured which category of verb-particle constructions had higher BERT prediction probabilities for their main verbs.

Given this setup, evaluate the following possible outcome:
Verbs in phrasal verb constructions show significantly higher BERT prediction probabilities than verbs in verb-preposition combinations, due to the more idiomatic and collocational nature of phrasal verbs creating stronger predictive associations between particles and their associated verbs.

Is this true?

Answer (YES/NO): NO